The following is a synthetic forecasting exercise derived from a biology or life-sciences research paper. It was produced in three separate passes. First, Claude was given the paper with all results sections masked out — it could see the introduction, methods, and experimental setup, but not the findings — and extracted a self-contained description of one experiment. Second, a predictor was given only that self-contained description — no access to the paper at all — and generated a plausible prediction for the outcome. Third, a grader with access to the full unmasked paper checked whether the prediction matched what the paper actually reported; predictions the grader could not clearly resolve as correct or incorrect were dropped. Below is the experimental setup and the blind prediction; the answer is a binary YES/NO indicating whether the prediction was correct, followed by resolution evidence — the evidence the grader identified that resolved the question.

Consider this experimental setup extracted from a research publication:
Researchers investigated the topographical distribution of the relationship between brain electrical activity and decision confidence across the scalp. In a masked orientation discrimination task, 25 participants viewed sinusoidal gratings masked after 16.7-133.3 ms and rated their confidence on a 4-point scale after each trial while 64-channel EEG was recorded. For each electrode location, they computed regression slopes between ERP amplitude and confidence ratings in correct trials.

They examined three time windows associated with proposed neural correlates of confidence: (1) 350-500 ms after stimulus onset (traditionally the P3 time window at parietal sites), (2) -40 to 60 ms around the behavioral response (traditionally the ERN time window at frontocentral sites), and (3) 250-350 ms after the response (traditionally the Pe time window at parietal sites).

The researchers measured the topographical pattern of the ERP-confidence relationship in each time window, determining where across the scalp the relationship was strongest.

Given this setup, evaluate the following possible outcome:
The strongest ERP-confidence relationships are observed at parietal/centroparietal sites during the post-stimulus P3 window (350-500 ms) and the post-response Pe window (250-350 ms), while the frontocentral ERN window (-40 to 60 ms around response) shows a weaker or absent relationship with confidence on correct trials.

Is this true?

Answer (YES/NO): YES